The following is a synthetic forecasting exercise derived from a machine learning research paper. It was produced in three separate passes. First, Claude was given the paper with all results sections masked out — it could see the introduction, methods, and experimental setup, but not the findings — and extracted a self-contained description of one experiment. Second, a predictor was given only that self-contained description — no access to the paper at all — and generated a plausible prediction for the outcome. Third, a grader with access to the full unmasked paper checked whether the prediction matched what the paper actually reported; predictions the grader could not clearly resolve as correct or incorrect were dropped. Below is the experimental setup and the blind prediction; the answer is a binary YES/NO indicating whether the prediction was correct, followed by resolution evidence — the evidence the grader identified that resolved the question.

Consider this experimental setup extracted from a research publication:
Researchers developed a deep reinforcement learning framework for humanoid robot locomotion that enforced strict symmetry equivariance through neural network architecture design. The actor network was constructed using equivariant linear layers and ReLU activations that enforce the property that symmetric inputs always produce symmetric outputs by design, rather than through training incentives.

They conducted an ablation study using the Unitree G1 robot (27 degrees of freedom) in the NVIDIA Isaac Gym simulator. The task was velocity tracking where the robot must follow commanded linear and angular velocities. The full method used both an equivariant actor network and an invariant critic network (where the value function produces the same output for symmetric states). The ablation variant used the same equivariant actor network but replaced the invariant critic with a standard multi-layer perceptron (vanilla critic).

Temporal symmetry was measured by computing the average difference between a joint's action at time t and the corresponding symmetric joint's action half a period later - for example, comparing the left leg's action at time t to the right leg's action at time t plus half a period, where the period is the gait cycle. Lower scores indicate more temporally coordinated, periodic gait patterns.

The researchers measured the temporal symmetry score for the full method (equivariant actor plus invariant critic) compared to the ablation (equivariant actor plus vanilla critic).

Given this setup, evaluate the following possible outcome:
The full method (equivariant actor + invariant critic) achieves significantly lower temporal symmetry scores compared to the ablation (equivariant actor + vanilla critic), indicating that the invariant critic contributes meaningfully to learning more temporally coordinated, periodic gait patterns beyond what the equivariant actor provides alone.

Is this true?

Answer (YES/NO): YES